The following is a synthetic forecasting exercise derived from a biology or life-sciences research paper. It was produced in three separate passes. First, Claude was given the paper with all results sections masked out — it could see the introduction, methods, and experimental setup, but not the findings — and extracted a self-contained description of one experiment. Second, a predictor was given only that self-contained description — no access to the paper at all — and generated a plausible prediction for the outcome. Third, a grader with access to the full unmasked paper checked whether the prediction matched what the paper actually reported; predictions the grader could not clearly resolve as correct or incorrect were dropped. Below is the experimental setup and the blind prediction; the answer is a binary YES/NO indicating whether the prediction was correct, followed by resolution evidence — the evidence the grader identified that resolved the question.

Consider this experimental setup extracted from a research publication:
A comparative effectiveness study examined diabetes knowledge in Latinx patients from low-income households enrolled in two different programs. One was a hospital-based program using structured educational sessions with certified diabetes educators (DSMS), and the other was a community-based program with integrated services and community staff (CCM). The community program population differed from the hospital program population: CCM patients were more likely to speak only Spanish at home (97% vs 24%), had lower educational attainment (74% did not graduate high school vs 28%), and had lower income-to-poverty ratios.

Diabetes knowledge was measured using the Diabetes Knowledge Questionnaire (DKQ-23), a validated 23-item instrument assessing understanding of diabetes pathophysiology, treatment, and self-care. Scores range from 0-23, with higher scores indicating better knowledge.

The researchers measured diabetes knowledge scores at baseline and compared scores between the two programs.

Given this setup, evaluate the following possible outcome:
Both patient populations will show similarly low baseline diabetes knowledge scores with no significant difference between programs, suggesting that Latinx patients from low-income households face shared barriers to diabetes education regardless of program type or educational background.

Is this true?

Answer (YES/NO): NO